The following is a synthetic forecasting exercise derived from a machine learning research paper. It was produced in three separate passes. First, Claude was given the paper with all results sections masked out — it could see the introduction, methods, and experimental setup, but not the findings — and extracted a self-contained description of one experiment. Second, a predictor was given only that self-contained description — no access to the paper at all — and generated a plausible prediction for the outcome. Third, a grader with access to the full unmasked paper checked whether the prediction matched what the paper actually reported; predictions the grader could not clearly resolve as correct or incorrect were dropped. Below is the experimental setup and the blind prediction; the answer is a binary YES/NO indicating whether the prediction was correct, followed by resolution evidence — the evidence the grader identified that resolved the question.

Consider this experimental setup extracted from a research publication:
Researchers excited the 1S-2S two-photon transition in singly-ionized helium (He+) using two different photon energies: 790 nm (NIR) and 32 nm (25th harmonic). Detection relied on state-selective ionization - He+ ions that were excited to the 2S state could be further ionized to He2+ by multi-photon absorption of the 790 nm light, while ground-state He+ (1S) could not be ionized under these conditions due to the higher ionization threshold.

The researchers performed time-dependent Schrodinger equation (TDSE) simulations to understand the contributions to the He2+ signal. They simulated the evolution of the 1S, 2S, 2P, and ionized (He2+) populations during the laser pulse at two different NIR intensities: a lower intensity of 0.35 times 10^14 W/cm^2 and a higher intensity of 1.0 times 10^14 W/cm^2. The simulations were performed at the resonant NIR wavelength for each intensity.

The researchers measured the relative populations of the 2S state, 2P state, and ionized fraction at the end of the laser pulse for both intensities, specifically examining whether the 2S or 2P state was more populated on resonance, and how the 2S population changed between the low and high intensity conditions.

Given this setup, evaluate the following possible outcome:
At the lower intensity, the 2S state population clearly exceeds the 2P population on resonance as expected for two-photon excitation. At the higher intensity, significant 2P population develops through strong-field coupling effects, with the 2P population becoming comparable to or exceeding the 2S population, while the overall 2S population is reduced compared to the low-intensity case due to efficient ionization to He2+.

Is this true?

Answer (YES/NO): NO